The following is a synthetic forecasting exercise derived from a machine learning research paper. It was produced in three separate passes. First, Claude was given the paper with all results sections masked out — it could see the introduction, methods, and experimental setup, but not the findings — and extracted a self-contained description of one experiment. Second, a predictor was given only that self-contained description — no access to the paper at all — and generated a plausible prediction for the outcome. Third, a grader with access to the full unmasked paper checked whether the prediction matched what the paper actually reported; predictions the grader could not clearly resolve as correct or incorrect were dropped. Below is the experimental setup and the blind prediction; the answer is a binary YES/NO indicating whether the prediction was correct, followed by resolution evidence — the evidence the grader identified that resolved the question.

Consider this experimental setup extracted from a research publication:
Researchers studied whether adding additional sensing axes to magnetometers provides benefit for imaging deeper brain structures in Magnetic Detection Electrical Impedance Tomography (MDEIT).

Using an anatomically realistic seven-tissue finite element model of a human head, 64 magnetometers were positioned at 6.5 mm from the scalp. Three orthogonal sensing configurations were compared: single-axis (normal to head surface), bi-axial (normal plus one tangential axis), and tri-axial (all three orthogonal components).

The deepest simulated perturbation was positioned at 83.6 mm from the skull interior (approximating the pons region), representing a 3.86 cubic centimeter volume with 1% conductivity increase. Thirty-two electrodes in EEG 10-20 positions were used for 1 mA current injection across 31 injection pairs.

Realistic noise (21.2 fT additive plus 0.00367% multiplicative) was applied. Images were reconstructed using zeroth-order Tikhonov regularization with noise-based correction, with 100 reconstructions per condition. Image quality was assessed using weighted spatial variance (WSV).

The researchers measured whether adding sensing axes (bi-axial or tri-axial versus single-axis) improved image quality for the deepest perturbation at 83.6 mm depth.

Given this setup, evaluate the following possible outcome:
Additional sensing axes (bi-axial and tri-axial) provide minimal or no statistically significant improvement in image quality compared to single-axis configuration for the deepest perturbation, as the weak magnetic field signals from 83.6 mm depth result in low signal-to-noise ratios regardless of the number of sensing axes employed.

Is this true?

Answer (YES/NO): YES